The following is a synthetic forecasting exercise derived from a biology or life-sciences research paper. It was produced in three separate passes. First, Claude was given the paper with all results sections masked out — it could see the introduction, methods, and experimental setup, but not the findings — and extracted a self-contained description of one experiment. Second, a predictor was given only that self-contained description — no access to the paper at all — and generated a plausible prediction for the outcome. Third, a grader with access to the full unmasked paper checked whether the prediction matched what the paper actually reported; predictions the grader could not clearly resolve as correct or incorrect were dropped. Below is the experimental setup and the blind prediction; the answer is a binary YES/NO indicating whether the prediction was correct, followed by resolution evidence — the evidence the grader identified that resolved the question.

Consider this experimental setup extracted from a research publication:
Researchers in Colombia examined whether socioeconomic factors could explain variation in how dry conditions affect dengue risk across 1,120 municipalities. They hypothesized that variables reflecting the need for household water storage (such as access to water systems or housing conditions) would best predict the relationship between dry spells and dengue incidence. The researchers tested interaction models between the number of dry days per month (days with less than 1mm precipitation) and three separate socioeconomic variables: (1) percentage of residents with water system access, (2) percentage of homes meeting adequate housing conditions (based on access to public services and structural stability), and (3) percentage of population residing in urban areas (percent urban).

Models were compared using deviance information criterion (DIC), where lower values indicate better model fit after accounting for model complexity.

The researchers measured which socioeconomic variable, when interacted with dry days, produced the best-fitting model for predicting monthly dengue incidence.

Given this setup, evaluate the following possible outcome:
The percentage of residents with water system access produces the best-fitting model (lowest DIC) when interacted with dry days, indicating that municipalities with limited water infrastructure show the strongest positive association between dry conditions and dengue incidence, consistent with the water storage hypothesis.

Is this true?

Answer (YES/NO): NO